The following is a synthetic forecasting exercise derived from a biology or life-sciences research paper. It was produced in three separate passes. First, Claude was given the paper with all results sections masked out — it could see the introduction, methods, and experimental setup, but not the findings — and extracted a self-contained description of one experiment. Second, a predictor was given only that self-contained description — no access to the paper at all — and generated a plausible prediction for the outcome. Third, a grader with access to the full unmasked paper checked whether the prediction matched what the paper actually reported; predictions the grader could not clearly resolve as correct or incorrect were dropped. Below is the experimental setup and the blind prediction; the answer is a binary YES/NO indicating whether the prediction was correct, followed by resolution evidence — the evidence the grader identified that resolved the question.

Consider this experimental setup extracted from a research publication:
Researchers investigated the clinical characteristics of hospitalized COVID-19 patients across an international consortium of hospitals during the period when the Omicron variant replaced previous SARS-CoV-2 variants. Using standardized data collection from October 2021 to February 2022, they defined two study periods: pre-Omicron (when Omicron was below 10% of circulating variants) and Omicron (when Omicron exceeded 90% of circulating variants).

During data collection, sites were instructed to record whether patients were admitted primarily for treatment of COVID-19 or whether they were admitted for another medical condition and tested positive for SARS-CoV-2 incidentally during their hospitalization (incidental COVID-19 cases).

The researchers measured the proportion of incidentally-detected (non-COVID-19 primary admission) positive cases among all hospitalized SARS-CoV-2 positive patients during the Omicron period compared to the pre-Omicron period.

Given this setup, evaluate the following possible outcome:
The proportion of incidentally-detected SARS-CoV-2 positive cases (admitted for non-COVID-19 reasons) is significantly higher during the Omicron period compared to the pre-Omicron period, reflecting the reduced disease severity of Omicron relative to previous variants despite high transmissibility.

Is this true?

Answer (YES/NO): NO